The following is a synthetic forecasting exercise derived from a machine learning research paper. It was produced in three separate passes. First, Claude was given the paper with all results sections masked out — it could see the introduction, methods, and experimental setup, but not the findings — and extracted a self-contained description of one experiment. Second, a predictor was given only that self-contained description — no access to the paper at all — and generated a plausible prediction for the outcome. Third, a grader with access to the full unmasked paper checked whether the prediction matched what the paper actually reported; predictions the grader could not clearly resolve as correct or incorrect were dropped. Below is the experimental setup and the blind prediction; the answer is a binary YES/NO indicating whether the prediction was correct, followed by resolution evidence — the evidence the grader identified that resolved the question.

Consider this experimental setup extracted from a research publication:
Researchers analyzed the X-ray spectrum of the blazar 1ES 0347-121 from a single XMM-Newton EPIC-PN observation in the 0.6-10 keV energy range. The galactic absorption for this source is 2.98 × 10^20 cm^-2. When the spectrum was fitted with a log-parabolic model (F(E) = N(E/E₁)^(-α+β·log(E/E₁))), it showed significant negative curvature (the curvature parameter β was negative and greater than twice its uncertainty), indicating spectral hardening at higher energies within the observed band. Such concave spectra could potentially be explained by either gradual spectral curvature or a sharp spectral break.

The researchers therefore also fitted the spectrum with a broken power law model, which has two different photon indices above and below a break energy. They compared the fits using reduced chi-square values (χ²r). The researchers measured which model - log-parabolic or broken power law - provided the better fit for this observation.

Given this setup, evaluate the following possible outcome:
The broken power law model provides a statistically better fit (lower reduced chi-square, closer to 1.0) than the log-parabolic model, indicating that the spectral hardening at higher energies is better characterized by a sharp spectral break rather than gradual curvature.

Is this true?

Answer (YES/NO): NO